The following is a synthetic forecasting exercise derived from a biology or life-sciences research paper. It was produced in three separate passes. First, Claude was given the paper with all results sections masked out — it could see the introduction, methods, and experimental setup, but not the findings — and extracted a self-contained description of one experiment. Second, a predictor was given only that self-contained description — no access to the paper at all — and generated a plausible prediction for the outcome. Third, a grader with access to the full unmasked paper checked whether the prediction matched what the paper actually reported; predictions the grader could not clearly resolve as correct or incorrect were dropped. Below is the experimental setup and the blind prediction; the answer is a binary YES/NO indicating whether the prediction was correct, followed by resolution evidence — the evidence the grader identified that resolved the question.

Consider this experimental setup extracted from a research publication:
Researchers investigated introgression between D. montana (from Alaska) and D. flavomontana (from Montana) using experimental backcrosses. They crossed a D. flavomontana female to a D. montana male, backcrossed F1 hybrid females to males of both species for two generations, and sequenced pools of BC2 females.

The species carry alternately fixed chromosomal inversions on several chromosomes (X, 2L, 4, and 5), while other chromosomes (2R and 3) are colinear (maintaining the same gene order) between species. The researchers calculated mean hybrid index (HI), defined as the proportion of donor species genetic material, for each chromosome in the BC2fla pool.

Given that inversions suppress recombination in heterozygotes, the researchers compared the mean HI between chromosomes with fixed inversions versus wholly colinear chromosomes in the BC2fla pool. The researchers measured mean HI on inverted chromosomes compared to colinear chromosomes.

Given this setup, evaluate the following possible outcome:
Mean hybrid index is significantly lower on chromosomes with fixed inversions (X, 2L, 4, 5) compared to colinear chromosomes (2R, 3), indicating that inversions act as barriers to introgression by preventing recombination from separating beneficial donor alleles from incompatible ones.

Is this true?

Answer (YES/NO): NO